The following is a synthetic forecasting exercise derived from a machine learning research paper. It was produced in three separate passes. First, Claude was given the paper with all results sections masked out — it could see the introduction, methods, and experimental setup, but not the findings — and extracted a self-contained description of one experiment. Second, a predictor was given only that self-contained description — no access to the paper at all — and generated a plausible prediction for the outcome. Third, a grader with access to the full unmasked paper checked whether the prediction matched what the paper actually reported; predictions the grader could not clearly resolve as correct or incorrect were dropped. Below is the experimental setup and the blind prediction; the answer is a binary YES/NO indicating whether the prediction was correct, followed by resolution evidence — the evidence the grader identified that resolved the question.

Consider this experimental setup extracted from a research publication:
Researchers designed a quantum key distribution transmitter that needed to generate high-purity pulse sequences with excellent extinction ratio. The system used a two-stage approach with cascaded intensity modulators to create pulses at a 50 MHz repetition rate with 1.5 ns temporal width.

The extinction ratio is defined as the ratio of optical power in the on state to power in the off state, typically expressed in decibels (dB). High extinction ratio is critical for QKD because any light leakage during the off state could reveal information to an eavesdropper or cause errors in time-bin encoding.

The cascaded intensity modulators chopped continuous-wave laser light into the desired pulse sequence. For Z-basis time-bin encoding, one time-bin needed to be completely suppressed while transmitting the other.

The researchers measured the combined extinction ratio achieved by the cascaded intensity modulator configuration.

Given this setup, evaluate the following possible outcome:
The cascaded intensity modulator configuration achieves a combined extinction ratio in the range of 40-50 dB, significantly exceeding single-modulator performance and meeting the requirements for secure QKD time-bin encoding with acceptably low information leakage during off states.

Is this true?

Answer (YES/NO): NO